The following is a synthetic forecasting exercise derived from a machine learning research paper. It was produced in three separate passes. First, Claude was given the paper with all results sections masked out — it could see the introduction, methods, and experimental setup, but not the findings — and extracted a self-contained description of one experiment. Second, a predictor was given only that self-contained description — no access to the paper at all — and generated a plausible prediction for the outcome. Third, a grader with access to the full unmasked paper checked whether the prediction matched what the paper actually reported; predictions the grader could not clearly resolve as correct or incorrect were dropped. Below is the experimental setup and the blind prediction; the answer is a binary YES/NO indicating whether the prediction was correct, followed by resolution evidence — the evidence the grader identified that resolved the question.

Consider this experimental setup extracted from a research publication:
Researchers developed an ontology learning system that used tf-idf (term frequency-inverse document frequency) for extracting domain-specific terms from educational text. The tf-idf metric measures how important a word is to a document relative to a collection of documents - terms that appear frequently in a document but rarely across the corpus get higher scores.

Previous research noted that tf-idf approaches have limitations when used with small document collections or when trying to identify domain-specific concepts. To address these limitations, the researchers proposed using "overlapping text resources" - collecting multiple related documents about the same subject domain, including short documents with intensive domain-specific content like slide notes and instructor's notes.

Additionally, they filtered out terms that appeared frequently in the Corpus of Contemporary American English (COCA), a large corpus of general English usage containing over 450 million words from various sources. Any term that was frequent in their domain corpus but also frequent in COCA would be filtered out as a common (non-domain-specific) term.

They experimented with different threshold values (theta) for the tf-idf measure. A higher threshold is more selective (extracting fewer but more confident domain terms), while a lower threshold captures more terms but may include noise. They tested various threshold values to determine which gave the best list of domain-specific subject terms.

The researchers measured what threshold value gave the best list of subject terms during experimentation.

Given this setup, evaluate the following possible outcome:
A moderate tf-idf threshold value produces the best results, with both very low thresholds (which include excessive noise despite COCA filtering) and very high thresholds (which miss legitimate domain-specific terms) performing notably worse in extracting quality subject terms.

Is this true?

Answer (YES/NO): NO